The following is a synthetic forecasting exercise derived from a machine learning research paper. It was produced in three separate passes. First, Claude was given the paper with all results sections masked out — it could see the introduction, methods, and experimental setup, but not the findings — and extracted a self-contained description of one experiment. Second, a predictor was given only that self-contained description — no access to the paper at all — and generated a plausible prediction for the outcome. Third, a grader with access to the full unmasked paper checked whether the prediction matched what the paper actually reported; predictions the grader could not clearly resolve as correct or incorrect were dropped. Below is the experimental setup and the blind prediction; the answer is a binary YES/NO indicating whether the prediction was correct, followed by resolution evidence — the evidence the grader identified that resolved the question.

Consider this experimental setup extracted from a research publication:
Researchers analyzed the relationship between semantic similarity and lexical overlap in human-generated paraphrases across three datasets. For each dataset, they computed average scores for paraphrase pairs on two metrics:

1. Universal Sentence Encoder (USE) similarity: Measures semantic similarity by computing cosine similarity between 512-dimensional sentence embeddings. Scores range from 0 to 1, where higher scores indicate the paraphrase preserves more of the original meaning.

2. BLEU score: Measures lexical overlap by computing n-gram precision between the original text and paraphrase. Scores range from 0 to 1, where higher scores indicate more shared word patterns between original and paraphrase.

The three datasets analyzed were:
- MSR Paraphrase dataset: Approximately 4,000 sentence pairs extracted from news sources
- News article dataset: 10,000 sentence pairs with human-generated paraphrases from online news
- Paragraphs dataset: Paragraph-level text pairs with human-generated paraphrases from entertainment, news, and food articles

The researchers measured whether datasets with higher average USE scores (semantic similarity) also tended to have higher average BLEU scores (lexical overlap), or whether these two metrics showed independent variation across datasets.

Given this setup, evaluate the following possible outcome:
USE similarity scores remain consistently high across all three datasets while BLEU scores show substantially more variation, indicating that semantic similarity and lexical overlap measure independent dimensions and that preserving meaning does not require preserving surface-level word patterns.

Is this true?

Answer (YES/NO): NO